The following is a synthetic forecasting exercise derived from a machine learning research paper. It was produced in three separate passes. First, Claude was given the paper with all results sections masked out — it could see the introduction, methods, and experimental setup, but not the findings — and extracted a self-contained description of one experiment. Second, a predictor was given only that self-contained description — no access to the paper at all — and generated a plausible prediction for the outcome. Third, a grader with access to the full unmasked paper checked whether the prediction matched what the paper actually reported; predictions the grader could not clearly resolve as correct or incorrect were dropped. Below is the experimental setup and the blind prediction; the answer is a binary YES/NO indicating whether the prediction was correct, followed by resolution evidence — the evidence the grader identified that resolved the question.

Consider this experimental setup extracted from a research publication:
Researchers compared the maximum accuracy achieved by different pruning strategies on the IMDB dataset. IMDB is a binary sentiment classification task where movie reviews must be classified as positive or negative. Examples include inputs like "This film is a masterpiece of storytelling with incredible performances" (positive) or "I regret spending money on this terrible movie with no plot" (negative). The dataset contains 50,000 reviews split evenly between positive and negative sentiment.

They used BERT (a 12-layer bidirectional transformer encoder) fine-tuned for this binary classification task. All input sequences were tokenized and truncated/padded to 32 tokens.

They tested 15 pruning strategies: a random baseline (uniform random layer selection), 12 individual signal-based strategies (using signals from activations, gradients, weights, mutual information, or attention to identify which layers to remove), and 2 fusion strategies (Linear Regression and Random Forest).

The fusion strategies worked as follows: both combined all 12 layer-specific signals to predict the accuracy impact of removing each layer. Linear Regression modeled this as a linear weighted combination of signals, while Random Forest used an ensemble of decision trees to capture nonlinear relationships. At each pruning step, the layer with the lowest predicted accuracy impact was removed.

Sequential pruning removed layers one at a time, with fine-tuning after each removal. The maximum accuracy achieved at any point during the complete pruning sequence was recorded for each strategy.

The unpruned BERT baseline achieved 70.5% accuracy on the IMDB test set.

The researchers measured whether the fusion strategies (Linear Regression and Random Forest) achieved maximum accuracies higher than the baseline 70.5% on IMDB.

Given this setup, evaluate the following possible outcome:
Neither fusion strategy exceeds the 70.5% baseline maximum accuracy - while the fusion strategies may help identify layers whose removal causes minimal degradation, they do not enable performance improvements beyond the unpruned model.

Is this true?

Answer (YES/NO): NO